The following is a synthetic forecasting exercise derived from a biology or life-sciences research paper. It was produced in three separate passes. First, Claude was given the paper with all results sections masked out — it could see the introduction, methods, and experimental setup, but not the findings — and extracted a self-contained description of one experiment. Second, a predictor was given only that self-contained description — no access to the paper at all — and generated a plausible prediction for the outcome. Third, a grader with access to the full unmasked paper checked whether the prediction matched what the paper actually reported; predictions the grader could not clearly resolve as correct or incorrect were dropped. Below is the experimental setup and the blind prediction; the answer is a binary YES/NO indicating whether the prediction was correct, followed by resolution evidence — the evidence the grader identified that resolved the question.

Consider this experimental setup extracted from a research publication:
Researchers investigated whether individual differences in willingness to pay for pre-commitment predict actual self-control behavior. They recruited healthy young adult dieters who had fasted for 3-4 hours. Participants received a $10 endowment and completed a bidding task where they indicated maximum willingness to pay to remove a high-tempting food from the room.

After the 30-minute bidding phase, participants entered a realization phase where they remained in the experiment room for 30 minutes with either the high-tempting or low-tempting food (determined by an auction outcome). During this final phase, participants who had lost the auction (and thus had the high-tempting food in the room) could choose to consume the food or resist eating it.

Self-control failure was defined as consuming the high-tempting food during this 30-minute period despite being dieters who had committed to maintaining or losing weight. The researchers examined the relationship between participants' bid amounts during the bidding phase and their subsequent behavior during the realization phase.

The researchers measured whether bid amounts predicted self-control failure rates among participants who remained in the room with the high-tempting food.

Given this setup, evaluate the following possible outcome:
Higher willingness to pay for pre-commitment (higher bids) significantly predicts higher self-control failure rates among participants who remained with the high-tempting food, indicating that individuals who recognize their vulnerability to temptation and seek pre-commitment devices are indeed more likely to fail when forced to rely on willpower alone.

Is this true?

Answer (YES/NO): YES